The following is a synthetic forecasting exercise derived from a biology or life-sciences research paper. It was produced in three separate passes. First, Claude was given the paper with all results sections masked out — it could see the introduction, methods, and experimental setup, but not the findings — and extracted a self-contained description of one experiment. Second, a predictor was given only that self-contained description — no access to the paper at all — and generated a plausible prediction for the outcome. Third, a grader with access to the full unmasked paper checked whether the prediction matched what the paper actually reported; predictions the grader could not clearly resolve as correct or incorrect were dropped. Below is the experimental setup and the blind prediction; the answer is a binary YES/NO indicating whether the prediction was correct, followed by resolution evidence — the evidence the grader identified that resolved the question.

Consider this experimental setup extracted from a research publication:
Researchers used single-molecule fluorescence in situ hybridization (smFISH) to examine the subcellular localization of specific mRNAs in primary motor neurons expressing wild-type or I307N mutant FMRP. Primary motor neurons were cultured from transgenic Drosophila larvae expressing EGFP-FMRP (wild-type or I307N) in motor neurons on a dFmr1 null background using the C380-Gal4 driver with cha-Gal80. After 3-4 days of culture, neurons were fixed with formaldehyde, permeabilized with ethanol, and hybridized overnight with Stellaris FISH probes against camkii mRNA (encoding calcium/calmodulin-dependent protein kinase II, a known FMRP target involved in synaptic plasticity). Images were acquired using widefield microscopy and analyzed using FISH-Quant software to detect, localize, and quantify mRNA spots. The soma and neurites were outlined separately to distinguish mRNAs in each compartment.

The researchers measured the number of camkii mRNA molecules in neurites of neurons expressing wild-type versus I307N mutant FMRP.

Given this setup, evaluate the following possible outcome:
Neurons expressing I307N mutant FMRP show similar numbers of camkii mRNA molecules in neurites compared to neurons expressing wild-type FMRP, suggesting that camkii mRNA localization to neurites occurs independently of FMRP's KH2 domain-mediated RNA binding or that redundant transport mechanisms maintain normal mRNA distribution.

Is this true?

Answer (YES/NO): YES